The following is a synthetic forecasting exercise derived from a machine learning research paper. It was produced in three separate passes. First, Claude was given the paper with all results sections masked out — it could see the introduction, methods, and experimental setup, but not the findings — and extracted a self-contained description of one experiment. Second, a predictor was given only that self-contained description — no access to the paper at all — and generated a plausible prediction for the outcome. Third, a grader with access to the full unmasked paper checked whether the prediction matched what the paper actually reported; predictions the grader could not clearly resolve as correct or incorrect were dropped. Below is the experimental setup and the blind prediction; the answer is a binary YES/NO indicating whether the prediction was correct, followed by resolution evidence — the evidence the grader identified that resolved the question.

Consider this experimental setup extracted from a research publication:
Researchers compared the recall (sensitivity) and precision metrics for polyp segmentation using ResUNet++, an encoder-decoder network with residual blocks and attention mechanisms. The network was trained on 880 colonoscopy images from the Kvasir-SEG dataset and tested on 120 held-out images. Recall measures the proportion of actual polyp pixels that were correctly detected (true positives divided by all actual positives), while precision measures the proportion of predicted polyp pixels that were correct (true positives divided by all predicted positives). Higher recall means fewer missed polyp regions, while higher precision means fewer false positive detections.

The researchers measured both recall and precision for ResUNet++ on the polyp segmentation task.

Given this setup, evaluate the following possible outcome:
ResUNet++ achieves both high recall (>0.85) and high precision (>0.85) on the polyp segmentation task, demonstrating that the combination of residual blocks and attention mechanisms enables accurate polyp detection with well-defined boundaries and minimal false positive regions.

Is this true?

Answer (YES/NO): NO